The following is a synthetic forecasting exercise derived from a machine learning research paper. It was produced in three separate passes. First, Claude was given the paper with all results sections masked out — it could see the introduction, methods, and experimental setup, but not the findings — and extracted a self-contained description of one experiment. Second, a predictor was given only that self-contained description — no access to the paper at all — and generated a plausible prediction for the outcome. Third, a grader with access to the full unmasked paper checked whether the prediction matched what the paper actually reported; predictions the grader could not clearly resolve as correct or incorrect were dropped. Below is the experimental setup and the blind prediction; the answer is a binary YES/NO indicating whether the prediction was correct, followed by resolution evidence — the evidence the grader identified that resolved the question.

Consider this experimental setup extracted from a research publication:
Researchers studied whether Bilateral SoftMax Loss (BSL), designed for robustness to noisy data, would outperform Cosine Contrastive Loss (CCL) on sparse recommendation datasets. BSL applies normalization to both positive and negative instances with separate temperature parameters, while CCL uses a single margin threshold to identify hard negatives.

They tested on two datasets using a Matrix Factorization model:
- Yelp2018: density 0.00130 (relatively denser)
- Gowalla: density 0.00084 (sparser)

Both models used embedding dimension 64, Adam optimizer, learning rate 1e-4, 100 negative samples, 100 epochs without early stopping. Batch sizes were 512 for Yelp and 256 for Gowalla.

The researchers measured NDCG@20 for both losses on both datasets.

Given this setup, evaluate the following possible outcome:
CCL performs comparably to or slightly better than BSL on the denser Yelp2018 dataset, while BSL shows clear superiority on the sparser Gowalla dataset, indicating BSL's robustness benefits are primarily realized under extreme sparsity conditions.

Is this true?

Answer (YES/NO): NO